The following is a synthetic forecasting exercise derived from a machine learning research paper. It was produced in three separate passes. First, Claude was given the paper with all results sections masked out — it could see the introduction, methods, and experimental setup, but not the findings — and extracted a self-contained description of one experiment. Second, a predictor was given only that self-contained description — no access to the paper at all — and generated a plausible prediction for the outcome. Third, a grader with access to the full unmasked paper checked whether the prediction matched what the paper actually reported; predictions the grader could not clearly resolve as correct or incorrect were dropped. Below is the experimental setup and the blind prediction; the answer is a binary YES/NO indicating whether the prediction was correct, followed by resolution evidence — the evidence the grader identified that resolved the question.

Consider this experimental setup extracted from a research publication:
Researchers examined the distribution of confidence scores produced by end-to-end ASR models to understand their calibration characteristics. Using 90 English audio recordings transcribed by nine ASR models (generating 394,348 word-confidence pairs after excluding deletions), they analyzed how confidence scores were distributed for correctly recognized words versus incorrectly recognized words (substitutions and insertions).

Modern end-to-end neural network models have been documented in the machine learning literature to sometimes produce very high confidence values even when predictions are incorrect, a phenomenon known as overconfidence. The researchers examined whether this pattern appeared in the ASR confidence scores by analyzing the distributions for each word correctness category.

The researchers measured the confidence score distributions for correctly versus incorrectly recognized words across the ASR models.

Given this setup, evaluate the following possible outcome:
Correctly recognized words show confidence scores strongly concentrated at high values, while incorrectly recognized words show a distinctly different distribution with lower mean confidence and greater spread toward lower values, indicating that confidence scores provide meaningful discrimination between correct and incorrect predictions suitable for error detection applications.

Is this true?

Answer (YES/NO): NO